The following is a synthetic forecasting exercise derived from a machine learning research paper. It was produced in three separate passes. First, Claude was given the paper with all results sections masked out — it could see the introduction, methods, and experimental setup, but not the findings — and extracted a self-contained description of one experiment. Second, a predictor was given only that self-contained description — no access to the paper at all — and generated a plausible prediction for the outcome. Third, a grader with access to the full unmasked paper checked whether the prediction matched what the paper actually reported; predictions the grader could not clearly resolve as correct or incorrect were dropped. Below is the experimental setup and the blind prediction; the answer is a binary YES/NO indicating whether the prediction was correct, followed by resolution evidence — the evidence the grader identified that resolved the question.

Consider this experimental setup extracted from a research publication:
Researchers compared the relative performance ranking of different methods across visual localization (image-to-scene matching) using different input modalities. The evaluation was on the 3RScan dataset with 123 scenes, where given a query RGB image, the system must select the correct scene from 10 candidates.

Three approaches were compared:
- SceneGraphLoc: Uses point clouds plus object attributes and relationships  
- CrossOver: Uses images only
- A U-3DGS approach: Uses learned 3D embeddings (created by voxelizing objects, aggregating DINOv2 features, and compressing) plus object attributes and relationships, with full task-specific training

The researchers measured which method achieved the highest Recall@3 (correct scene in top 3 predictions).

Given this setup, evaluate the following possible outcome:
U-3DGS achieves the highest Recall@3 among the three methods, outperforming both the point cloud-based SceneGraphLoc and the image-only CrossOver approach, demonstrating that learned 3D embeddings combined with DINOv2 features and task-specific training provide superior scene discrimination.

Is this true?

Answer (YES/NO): YES